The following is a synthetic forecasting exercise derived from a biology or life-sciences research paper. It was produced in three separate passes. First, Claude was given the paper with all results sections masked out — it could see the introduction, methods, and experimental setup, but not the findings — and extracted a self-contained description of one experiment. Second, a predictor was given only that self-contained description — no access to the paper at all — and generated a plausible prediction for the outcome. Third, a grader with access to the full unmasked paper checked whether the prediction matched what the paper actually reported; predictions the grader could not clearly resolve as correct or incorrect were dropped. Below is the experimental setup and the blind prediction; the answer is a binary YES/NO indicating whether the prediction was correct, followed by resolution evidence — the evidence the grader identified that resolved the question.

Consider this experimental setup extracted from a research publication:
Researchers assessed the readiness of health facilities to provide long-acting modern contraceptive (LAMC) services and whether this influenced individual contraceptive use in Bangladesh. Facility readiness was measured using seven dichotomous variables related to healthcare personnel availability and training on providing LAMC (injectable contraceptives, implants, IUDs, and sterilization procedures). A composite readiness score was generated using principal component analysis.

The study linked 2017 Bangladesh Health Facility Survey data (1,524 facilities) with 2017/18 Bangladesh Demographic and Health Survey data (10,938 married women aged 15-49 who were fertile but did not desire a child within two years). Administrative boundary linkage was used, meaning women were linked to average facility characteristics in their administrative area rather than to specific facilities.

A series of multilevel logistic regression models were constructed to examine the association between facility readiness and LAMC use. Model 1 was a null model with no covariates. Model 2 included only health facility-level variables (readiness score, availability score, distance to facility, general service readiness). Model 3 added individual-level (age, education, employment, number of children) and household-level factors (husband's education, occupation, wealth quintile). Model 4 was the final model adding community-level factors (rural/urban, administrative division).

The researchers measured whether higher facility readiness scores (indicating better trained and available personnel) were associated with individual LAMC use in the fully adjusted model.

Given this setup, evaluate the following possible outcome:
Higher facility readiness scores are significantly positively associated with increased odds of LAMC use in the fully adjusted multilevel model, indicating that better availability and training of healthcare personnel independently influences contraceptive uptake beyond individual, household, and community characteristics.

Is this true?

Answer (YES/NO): YES